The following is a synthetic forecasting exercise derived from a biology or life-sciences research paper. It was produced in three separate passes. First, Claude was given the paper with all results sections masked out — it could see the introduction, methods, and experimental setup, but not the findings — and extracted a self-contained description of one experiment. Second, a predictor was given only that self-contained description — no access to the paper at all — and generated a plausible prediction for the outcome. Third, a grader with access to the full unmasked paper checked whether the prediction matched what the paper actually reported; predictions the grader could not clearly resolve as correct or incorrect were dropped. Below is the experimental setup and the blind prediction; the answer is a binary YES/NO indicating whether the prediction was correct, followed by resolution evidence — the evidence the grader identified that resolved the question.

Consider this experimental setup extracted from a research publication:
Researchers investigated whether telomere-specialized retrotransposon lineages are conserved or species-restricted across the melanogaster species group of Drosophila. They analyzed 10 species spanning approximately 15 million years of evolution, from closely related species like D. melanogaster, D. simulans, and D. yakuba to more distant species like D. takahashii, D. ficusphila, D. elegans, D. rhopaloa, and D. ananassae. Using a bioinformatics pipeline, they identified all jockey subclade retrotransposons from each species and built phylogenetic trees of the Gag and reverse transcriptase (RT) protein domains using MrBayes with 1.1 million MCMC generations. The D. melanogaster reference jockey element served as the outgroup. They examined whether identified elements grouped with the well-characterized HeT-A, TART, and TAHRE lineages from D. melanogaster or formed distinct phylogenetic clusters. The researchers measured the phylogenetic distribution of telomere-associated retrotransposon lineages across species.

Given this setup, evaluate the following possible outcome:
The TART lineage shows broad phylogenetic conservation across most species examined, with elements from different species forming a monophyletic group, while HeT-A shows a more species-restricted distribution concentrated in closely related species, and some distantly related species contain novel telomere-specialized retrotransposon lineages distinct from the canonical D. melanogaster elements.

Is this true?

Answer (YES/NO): NO